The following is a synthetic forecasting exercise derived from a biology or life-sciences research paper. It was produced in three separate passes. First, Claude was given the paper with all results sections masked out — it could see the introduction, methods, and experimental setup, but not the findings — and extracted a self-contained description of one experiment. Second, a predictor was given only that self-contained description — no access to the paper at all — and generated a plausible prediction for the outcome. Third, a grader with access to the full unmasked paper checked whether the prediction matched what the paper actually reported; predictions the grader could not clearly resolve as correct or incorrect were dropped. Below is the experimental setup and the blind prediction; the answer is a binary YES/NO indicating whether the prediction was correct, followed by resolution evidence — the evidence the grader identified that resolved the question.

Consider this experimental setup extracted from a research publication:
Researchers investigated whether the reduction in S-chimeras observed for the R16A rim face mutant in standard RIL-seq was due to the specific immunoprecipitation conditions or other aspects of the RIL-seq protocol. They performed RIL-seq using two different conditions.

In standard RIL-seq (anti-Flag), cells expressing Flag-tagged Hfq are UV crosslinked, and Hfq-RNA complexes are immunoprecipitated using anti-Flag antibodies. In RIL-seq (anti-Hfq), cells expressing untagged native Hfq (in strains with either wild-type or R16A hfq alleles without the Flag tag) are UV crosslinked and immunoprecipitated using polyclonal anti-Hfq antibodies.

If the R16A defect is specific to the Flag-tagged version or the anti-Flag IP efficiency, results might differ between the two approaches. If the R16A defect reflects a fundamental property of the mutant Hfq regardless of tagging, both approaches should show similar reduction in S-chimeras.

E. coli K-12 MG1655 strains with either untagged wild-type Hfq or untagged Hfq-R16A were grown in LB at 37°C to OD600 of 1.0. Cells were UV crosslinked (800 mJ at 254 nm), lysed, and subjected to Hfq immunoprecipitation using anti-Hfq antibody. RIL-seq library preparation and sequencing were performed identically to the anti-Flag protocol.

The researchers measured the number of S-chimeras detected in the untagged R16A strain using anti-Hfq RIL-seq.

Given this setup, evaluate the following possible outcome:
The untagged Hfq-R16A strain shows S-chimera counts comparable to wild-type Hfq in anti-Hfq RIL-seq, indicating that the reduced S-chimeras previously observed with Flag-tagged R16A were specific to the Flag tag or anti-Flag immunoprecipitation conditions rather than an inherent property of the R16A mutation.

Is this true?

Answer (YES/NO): NO